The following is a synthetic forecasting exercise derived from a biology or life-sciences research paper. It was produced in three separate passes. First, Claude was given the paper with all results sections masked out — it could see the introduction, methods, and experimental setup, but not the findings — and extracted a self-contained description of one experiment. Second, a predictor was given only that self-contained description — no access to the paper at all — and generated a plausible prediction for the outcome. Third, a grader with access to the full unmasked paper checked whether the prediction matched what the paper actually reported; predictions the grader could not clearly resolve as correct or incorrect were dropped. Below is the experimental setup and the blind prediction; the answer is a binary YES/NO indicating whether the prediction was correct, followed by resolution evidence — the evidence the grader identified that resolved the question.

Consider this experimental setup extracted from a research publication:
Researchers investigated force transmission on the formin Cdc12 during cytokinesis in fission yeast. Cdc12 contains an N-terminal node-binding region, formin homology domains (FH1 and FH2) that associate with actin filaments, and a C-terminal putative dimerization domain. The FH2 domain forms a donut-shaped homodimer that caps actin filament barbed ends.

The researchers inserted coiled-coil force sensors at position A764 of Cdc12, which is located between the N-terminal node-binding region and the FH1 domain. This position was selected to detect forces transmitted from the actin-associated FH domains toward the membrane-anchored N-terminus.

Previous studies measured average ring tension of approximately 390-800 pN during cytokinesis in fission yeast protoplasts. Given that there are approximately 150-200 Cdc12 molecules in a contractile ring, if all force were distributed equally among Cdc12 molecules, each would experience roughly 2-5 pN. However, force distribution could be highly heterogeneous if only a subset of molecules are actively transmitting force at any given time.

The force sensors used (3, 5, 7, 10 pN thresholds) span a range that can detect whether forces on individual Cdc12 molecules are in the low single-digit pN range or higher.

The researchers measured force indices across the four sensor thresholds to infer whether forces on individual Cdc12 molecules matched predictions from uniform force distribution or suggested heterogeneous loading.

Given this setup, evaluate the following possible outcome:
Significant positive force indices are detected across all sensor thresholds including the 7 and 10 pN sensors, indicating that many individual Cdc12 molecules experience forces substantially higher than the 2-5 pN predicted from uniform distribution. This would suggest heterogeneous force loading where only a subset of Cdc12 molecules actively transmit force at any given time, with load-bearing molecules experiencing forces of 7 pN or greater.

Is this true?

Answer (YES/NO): NO